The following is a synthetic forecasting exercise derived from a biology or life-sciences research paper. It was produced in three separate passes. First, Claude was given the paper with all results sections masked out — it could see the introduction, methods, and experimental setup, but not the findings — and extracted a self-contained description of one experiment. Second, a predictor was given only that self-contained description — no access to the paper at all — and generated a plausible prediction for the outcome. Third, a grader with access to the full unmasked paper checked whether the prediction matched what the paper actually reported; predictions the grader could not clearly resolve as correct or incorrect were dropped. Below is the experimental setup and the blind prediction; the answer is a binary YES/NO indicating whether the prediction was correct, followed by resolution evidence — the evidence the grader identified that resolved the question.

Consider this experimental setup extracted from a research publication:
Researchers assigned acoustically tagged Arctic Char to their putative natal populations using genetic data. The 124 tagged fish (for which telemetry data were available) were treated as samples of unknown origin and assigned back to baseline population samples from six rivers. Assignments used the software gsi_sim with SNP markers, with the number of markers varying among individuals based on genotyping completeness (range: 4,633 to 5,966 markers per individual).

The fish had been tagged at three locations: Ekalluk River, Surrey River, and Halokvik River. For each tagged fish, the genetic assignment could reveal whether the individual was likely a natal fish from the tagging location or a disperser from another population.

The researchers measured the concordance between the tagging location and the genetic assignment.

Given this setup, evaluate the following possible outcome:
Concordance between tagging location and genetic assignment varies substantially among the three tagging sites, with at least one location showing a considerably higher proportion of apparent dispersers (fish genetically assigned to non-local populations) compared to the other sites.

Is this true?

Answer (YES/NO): YES